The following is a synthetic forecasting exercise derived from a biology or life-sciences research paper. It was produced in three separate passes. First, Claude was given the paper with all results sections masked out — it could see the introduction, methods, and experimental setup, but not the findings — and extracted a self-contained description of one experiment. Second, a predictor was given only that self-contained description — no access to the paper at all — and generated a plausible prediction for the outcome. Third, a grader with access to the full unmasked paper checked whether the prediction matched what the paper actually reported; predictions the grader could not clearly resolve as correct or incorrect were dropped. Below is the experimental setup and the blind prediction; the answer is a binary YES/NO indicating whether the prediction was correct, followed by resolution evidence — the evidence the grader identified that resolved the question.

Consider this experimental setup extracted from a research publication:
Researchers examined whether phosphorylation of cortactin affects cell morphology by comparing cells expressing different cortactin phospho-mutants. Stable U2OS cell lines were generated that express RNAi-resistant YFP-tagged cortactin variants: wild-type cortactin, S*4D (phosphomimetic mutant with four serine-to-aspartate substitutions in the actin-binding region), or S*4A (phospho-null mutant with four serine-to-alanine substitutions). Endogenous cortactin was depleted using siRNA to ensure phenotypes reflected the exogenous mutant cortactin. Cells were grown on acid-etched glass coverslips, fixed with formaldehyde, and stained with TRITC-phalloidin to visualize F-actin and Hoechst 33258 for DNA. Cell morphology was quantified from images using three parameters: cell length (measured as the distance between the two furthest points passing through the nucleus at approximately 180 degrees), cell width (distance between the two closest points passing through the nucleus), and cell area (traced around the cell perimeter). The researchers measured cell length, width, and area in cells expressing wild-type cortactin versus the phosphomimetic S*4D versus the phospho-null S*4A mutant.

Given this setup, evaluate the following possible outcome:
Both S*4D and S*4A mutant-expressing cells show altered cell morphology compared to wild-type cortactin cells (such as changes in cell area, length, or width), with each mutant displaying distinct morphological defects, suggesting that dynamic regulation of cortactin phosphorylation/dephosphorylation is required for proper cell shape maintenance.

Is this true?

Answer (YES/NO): NO